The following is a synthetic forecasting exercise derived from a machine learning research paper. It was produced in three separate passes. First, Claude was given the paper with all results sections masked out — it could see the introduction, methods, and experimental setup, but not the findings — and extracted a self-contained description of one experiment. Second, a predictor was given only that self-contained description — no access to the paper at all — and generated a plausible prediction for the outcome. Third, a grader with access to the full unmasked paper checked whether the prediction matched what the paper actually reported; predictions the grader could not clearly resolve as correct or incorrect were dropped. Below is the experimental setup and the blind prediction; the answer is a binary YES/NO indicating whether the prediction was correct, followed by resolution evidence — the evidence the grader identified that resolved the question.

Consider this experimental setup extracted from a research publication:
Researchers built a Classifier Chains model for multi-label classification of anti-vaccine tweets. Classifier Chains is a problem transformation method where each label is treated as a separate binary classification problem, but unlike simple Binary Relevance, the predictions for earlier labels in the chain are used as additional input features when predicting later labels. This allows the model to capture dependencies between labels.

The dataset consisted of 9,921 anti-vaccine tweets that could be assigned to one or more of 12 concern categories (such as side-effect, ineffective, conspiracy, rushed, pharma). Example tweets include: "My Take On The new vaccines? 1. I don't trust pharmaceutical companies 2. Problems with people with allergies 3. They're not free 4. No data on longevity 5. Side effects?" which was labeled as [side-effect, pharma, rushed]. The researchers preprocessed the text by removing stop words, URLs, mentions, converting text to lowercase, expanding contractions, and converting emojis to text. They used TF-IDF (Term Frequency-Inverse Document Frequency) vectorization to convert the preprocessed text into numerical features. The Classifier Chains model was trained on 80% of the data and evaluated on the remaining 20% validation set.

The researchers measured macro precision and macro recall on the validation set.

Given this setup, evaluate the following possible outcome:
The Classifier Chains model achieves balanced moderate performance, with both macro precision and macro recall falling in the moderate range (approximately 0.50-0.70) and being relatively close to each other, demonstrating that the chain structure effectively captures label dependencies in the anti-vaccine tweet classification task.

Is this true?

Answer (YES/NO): NO